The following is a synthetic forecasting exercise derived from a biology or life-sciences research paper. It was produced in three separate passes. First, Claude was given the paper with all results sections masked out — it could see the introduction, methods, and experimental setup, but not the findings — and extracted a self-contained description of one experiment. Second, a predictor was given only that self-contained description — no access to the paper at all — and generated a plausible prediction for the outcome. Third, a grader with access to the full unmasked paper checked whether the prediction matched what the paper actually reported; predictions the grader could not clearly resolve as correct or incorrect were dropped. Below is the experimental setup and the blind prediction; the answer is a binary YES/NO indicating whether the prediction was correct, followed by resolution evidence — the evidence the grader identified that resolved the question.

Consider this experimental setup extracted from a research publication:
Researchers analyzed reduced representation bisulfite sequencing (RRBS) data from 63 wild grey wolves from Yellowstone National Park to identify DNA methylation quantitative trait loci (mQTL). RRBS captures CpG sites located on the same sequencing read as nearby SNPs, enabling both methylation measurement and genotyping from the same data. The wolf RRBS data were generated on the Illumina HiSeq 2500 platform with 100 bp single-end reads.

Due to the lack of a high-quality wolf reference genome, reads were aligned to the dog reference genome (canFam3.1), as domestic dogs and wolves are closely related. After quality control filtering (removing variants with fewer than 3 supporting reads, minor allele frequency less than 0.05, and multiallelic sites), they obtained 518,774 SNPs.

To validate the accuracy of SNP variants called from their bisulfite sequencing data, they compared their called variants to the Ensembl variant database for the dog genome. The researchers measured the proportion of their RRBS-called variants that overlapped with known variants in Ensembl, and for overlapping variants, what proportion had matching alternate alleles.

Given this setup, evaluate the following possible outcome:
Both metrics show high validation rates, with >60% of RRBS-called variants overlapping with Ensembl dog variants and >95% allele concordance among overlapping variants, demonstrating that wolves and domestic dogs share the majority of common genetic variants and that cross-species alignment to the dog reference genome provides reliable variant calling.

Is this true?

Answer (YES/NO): NO